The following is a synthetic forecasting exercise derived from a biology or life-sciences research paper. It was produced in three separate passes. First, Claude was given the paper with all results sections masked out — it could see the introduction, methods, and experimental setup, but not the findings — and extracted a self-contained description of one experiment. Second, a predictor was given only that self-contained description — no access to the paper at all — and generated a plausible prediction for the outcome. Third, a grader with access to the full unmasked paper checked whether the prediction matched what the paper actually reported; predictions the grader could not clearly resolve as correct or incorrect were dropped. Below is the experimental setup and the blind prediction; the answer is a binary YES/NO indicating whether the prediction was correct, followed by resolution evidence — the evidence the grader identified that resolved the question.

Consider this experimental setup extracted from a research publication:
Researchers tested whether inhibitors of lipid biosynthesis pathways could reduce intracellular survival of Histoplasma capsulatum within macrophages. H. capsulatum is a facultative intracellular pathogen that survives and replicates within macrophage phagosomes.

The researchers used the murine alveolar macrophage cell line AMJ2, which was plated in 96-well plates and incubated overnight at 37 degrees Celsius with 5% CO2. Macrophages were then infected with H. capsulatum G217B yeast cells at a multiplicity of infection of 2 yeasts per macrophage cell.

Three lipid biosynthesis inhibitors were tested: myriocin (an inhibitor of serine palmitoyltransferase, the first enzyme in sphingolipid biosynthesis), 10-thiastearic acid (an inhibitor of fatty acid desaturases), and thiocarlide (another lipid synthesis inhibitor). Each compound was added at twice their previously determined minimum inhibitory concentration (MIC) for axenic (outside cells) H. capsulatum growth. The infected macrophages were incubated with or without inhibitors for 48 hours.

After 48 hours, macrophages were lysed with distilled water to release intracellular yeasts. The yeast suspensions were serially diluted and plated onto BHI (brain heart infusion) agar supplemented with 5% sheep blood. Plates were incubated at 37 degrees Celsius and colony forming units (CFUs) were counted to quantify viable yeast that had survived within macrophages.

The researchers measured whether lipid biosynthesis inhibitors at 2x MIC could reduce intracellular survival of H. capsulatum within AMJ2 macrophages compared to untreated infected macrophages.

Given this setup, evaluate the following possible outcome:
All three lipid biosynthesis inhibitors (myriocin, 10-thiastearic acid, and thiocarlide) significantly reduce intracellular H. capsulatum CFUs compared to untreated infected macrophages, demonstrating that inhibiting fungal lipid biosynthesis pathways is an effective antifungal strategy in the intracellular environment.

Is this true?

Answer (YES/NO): NO